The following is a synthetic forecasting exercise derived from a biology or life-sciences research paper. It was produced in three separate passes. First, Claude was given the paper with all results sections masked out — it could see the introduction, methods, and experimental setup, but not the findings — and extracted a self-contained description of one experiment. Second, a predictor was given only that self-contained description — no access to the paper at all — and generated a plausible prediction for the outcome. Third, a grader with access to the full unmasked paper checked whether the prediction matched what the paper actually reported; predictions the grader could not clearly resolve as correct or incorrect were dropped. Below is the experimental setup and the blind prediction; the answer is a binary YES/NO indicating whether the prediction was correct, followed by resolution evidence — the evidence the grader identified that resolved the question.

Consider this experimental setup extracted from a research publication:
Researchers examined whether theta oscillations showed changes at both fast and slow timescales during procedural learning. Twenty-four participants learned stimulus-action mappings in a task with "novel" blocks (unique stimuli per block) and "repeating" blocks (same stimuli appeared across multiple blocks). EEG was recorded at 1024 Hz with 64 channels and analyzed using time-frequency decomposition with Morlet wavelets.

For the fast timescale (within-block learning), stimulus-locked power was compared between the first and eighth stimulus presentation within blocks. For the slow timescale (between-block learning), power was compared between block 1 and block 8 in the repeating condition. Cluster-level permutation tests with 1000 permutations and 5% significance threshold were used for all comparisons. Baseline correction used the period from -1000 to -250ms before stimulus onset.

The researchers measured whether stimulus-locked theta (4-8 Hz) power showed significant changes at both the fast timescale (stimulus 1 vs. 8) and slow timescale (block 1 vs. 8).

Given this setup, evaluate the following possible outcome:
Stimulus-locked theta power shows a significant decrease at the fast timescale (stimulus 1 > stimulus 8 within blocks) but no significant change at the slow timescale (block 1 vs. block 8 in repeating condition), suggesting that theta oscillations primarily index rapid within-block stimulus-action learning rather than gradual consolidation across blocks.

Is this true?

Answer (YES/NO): NO